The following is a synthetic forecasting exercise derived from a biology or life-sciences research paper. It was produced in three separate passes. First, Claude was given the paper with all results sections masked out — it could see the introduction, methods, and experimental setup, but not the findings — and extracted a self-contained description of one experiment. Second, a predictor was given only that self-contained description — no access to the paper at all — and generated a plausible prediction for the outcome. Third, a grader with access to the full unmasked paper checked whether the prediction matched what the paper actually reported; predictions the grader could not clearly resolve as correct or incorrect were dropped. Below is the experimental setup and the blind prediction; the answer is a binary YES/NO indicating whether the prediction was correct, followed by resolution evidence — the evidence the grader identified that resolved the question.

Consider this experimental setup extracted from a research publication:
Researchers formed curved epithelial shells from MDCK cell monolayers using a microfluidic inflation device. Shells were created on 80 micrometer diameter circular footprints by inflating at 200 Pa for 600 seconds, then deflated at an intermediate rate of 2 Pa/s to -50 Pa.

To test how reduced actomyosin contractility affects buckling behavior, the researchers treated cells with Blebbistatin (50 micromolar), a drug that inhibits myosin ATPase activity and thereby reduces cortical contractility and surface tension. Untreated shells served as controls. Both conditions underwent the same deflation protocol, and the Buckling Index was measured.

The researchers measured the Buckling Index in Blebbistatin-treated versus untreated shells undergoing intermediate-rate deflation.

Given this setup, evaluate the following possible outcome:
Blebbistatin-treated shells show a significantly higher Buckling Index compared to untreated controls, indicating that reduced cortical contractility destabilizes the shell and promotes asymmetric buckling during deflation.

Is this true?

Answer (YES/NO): YES